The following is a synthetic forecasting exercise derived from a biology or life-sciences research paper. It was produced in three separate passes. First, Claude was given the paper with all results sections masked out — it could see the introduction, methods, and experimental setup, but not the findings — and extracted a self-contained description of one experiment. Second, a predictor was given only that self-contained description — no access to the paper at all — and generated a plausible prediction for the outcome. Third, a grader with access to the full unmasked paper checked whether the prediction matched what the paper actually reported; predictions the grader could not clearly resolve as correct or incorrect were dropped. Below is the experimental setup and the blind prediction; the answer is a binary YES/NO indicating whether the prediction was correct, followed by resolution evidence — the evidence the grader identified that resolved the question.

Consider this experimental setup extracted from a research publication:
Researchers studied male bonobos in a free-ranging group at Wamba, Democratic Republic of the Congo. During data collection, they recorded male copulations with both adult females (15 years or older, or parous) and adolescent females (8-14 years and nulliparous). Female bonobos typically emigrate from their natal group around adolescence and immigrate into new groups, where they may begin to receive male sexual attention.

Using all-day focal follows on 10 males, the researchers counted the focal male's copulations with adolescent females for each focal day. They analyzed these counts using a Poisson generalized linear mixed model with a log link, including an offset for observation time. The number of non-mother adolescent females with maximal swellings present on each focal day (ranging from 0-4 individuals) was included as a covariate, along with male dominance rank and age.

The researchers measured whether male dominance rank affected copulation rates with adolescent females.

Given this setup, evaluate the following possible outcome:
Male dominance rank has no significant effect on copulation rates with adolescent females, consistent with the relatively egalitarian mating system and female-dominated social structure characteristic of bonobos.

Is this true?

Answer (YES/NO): YES